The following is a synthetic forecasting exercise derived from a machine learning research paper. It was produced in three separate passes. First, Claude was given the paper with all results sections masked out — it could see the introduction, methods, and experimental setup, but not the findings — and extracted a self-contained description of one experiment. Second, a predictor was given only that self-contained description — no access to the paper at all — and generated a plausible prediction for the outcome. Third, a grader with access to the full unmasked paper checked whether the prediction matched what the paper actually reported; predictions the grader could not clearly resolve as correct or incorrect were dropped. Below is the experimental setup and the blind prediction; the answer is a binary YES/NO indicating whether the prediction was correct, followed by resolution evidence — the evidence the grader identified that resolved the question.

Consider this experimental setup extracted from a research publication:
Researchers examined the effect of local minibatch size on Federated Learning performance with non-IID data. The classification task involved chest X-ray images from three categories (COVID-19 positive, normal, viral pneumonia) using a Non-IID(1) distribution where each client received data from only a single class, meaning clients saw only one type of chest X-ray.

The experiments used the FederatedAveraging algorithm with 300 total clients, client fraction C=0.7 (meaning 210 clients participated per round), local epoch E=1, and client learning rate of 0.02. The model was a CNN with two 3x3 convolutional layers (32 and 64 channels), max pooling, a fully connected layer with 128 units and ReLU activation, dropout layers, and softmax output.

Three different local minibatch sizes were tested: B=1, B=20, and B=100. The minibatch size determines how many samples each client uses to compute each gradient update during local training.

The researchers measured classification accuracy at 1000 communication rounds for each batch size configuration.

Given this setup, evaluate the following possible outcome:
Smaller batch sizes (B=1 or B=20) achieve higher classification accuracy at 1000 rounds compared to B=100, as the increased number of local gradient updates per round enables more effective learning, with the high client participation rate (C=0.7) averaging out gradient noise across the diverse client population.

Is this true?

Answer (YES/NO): NO